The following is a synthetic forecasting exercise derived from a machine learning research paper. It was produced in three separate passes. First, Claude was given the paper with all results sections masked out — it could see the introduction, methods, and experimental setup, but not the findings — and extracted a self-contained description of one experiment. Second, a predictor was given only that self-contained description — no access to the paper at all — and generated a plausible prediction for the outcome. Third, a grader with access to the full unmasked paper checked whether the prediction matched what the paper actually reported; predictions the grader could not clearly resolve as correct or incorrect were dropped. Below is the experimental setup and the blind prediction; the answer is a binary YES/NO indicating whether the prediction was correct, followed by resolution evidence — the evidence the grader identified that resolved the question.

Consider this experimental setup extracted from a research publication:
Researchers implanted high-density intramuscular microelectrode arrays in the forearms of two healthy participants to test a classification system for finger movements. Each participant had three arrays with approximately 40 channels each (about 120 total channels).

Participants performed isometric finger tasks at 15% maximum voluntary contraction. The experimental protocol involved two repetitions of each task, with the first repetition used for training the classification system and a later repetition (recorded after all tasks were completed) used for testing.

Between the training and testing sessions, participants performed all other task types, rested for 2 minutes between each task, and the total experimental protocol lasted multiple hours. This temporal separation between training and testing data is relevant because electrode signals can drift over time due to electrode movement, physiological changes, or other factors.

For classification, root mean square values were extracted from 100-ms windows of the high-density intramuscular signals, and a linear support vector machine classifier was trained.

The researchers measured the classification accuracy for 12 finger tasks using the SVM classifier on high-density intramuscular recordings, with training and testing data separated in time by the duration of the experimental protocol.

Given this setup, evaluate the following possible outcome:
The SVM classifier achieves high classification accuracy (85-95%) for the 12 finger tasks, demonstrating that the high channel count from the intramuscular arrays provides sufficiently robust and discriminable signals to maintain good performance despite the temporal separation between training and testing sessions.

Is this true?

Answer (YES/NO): NO